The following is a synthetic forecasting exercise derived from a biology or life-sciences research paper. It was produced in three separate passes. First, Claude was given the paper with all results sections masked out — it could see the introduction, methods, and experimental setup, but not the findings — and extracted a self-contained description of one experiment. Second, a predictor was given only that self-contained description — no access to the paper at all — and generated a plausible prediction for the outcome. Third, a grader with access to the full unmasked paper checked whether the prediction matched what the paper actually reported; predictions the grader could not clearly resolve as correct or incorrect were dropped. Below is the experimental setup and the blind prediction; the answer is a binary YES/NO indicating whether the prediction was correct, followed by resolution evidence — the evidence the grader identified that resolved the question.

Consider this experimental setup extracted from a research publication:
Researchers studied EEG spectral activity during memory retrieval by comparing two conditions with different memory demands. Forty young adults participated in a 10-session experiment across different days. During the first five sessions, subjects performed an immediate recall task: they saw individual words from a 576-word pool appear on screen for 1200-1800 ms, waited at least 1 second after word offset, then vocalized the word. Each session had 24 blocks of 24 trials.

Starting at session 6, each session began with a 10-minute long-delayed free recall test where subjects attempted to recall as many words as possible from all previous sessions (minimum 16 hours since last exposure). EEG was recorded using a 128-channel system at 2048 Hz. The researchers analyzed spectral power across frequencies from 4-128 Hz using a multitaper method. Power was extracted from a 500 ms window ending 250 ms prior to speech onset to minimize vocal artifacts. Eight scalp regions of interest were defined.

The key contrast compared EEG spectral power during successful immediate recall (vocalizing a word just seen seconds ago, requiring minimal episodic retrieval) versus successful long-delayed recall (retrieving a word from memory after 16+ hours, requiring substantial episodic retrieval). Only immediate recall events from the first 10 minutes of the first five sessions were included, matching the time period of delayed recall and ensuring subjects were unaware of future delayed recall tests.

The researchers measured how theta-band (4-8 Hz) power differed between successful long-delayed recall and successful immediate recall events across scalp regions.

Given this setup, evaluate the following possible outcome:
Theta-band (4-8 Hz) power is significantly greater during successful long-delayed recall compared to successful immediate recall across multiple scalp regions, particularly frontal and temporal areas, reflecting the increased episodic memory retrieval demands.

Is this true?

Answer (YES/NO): NO